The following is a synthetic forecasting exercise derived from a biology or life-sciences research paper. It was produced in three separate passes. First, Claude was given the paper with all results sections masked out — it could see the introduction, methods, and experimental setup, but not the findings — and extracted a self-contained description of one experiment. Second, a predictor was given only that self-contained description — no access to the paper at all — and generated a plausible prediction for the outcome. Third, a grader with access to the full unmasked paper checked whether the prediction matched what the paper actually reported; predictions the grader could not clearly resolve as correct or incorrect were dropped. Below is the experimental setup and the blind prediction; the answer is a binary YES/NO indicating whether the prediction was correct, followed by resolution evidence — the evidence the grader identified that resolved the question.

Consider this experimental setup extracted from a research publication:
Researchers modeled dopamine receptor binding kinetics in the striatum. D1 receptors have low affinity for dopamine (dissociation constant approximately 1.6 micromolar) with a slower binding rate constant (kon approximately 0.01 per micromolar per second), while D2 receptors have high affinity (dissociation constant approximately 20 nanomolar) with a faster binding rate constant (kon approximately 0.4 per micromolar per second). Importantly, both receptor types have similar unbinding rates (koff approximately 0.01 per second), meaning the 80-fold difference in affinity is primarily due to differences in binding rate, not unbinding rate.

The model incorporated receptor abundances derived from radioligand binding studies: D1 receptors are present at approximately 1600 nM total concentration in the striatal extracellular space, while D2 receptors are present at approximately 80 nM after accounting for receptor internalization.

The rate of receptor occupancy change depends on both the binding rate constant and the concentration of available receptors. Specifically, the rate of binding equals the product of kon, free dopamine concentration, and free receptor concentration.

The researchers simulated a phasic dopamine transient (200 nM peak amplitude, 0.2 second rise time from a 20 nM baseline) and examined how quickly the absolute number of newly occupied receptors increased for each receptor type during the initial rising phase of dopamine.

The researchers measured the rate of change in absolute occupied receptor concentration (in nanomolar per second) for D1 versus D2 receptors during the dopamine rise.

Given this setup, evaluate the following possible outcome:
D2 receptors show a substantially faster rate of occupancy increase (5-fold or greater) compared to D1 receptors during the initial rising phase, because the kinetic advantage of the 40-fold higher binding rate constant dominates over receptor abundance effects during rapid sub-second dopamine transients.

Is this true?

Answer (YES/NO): NO